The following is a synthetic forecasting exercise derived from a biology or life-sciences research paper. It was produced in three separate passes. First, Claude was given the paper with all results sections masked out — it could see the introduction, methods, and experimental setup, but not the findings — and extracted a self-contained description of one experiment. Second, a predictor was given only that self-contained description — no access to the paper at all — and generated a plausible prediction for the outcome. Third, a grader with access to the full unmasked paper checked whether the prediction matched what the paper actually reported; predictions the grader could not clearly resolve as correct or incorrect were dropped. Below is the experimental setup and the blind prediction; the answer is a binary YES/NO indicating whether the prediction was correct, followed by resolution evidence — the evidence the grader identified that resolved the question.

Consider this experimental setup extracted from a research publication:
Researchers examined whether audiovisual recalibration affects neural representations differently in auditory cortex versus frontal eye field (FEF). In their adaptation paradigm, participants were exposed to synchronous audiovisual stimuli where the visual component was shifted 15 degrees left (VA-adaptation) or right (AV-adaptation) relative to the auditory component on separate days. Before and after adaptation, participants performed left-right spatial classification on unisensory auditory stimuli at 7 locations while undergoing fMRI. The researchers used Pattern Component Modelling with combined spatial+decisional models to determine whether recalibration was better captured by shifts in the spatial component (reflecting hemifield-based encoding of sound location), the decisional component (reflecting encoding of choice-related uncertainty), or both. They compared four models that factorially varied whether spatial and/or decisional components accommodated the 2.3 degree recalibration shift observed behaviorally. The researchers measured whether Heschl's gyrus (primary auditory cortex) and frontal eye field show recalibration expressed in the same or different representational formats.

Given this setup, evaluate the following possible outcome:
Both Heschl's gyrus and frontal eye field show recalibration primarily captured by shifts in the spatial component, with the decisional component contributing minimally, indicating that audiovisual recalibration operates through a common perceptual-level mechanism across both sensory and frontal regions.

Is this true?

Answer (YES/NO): NO